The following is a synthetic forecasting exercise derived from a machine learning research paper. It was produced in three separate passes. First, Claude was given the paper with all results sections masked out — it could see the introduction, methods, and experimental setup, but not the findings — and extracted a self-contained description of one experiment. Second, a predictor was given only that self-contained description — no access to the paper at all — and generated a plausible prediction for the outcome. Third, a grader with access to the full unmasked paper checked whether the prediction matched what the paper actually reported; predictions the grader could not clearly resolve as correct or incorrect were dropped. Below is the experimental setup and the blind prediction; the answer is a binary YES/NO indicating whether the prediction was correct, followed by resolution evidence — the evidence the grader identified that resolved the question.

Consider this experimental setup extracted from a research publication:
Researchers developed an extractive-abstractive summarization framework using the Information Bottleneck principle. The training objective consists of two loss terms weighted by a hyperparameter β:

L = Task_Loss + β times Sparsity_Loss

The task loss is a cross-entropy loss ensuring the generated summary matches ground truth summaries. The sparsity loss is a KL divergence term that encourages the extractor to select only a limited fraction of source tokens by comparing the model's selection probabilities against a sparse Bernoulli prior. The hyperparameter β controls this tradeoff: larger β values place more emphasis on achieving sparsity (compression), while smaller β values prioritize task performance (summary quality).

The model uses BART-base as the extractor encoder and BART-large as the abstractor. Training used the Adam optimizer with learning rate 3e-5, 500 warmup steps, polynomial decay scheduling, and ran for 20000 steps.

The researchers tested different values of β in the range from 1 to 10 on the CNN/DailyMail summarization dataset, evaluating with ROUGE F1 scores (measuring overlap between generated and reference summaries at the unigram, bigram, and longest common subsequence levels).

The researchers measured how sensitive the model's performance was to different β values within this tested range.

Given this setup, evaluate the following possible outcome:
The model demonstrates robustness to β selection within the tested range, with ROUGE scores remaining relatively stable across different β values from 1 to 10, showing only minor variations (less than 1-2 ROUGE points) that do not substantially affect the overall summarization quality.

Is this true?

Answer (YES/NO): YES